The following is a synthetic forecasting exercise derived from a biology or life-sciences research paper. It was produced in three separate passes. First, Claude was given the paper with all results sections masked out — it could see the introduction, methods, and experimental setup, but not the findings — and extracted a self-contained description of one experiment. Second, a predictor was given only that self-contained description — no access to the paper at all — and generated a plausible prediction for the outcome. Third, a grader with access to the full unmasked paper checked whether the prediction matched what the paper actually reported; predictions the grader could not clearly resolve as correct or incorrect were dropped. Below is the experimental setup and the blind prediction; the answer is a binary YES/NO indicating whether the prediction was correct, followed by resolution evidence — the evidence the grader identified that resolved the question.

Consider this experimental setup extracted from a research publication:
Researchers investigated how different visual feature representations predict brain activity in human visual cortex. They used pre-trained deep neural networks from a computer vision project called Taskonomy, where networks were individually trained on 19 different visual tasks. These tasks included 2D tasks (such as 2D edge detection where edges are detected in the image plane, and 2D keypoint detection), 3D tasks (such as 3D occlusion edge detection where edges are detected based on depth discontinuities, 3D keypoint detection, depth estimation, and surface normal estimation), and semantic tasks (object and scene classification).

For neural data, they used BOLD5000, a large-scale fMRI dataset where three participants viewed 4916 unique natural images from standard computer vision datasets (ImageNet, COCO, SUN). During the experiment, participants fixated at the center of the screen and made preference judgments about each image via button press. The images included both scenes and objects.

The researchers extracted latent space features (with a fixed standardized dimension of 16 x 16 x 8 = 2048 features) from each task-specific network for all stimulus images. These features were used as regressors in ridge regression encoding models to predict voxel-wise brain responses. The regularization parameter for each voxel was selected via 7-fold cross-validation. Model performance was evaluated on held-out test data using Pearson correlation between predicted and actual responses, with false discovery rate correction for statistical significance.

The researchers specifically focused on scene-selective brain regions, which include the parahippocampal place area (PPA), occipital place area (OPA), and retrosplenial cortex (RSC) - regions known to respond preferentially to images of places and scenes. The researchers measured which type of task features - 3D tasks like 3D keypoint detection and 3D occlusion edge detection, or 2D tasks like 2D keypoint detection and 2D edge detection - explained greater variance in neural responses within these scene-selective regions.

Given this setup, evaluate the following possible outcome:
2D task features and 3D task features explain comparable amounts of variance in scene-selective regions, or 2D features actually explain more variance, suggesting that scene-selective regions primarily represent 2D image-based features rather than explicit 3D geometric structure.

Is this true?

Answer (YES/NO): NO